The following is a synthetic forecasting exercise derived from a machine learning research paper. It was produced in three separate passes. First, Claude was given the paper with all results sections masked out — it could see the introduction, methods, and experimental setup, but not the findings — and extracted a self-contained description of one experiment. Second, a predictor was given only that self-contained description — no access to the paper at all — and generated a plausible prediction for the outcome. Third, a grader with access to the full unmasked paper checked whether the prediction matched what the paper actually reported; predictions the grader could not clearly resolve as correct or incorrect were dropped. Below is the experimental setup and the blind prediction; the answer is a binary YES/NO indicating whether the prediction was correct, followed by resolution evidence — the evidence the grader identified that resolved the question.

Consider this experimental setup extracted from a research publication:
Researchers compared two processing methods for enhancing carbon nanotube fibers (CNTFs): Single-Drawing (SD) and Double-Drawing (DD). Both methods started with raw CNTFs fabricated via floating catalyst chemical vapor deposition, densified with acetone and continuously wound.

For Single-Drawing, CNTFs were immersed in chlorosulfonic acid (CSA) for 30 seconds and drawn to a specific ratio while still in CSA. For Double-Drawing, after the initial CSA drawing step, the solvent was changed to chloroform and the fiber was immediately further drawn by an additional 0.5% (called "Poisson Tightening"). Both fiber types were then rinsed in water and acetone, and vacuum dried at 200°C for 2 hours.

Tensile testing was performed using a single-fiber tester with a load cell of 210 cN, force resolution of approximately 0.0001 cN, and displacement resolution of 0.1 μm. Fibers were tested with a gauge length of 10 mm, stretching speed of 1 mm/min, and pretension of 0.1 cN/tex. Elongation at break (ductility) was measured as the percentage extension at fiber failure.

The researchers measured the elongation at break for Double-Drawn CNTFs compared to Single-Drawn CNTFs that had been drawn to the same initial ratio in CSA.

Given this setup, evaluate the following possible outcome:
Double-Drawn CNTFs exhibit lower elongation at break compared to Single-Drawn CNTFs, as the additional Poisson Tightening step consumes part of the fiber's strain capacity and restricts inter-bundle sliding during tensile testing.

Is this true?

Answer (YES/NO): NO